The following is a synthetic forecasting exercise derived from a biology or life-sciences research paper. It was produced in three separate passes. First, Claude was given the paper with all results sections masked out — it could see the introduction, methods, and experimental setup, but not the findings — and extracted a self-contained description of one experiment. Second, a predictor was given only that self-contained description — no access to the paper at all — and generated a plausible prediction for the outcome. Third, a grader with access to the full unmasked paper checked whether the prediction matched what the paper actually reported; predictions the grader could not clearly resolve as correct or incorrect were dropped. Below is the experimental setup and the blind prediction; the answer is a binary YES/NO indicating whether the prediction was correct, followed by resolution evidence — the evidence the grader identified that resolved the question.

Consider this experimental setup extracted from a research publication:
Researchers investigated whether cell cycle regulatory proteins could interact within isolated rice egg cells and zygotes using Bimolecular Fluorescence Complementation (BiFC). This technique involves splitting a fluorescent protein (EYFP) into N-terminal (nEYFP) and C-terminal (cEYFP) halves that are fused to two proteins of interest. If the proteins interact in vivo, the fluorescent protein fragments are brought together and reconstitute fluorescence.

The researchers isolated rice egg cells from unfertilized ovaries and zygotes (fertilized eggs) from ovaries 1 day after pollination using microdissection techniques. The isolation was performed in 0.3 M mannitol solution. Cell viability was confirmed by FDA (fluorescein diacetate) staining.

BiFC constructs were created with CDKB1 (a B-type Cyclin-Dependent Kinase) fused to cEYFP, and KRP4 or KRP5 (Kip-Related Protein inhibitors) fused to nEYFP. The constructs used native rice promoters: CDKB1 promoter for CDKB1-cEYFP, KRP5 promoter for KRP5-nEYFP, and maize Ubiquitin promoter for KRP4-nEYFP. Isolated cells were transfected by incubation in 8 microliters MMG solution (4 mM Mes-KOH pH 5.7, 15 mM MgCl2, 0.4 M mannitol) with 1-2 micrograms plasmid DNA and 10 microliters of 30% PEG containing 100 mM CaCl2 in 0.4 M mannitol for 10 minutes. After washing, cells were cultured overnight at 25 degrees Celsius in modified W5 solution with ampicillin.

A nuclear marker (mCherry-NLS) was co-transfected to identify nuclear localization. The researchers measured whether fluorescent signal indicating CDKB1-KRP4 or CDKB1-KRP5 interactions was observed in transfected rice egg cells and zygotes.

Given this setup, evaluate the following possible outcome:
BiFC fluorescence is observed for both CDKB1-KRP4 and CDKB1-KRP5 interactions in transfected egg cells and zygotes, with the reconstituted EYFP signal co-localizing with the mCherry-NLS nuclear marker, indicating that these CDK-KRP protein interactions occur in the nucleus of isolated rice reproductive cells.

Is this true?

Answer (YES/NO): YES